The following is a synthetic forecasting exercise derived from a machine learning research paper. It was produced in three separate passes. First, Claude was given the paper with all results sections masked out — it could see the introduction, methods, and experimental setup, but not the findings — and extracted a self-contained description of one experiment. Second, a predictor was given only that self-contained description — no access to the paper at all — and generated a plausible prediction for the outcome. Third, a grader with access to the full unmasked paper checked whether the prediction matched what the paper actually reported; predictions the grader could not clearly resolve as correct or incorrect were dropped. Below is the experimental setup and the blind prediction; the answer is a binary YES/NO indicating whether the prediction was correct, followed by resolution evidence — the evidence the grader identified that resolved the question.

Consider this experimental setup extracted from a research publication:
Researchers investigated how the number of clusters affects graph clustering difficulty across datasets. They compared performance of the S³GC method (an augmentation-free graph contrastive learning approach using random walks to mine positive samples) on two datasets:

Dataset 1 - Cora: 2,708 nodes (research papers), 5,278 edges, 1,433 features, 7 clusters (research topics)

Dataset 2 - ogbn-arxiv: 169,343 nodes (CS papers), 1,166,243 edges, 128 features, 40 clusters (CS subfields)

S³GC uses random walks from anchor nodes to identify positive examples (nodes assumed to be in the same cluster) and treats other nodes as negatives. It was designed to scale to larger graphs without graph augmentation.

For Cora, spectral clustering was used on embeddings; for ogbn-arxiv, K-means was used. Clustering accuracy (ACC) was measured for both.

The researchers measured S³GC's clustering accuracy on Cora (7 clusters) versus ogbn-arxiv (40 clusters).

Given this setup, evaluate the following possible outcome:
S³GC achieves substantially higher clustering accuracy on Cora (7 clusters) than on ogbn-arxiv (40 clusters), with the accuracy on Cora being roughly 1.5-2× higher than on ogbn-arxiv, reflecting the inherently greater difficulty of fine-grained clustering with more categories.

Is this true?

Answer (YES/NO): YES